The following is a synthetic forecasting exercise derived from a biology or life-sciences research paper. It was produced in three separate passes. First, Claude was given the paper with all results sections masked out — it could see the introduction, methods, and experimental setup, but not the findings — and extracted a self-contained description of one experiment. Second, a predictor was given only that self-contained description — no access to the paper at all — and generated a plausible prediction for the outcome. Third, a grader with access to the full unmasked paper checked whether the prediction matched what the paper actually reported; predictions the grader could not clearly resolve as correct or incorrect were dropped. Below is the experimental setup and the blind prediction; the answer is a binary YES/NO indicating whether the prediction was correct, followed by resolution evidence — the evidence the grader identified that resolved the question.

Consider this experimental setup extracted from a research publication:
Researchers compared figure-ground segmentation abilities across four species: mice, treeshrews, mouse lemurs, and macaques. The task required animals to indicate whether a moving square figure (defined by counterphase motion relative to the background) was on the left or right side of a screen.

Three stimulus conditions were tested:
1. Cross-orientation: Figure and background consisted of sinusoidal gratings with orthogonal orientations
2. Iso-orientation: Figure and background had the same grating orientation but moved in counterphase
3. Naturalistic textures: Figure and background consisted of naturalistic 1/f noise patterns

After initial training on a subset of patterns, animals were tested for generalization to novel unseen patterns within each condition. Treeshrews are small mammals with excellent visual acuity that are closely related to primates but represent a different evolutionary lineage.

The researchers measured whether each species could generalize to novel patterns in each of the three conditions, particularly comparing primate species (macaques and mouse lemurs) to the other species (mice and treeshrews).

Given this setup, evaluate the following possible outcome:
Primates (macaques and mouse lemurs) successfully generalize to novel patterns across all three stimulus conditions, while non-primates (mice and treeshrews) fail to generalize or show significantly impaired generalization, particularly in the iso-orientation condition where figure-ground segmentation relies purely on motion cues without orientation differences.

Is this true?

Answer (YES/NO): NO